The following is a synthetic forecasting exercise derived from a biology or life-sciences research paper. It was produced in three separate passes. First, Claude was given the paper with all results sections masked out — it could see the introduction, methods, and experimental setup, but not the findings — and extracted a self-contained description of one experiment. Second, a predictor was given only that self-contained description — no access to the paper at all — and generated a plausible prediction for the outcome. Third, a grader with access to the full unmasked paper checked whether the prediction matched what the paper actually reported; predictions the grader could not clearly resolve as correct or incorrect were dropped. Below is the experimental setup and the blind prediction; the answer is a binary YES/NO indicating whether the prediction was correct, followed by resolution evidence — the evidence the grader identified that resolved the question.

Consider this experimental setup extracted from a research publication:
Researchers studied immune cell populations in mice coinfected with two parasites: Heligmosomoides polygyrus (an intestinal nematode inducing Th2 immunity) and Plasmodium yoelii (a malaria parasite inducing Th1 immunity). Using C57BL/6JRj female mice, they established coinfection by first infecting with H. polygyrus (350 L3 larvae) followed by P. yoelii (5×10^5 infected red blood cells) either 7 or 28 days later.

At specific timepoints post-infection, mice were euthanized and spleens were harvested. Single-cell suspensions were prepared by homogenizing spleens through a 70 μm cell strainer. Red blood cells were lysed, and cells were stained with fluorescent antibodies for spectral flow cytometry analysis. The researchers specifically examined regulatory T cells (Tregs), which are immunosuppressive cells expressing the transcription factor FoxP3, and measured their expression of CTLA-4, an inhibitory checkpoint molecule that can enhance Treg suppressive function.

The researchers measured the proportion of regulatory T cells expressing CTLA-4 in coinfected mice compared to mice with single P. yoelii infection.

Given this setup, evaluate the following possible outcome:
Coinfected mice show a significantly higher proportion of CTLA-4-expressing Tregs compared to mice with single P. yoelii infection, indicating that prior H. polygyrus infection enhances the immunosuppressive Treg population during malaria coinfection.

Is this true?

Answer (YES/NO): YES